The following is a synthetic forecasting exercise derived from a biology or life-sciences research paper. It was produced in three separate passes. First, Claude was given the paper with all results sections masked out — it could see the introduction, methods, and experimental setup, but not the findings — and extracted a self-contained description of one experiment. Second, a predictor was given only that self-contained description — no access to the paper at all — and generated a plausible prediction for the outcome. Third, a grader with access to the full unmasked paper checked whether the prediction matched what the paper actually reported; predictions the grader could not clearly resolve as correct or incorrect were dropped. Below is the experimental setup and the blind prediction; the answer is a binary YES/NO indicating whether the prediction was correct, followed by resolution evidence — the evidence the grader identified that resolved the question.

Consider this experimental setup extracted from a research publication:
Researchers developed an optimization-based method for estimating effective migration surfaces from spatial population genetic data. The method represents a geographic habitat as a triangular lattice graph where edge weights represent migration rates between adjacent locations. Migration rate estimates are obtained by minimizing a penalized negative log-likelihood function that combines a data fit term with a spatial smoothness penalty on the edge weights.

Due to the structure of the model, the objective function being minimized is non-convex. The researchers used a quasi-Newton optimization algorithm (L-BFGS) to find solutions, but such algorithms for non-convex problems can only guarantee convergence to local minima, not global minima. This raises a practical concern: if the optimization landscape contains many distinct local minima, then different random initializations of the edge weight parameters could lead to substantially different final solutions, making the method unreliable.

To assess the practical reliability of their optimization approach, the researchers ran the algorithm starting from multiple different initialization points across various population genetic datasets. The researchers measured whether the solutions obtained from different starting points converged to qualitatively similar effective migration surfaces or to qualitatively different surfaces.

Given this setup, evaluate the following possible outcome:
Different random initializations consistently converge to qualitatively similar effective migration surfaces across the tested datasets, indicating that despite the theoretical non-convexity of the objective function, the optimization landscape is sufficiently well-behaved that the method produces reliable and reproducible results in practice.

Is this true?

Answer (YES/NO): YES